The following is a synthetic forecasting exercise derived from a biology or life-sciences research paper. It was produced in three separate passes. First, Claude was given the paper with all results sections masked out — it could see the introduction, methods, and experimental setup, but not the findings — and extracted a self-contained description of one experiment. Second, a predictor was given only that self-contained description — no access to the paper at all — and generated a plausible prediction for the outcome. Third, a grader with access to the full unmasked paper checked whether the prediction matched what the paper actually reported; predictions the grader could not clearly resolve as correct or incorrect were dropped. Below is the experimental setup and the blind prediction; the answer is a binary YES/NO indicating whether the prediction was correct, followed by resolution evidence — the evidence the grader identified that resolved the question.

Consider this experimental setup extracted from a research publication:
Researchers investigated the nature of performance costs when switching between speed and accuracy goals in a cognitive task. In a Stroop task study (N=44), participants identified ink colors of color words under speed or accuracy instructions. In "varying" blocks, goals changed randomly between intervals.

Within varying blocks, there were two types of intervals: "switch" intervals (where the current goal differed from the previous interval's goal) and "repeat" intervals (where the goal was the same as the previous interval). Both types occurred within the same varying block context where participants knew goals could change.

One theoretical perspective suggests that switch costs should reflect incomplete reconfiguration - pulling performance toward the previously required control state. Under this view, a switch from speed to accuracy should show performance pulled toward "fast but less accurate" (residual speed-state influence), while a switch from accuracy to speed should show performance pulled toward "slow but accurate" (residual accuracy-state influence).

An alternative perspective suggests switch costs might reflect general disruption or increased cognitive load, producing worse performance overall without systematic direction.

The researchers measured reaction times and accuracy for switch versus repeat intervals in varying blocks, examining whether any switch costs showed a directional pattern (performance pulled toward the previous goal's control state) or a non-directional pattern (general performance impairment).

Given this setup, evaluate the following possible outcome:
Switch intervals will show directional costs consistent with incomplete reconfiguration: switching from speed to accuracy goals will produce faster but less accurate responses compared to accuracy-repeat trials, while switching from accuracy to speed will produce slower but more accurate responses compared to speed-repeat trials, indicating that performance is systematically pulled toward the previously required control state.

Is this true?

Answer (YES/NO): YES